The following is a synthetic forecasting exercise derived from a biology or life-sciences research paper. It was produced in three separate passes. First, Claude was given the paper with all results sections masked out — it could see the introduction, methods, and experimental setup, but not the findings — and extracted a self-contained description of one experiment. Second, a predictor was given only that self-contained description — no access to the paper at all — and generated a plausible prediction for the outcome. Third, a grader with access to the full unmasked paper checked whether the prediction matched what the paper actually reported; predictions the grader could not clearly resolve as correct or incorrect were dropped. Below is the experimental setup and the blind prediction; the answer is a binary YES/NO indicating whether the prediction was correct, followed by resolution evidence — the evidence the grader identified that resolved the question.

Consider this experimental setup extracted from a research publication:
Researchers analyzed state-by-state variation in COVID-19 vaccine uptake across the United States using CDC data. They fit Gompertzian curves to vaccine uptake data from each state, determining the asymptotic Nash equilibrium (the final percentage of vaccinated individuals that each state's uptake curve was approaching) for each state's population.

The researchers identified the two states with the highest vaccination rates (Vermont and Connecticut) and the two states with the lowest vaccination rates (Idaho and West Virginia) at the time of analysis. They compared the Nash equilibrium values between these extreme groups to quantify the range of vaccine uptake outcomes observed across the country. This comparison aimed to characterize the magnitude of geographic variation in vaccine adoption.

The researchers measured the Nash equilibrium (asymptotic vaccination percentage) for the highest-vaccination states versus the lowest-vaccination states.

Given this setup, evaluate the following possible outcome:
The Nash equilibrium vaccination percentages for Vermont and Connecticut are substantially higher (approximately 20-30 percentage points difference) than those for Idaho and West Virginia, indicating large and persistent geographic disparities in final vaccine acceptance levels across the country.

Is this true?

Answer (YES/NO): YES